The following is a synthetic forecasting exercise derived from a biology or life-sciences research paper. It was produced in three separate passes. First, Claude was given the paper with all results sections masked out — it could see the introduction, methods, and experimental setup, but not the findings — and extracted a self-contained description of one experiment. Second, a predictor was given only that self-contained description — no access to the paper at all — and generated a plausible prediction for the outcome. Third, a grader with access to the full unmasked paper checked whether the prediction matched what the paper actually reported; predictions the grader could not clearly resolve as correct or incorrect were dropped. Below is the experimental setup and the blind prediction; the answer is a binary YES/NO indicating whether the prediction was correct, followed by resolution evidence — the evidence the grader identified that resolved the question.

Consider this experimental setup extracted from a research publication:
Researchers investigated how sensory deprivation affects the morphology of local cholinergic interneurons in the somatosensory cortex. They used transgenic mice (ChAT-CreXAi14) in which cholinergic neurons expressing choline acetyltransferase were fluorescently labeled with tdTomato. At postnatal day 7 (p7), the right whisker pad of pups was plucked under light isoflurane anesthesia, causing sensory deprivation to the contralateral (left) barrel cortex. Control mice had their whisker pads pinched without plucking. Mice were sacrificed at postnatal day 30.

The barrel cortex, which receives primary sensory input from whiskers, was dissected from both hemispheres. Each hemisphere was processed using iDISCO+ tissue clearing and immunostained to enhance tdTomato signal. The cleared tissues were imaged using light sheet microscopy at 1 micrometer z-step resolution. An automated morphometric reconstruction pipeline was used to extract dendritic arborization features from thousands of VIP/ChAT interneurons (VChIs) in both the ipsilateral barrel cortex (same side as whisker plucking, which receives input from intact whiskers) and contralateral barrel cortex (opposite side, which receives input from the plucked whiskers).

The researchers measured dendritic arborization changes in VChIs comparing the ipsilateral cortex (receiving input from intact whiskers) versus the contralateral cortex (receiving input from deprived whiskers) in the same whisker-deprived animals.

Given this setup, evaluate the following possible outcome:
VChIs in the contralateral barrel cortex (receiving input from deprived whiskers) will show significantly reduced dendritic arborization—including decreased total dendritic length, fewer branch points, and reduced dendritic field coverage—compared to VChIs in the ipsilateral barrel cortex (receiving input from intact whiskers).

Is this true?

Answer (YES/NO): NO